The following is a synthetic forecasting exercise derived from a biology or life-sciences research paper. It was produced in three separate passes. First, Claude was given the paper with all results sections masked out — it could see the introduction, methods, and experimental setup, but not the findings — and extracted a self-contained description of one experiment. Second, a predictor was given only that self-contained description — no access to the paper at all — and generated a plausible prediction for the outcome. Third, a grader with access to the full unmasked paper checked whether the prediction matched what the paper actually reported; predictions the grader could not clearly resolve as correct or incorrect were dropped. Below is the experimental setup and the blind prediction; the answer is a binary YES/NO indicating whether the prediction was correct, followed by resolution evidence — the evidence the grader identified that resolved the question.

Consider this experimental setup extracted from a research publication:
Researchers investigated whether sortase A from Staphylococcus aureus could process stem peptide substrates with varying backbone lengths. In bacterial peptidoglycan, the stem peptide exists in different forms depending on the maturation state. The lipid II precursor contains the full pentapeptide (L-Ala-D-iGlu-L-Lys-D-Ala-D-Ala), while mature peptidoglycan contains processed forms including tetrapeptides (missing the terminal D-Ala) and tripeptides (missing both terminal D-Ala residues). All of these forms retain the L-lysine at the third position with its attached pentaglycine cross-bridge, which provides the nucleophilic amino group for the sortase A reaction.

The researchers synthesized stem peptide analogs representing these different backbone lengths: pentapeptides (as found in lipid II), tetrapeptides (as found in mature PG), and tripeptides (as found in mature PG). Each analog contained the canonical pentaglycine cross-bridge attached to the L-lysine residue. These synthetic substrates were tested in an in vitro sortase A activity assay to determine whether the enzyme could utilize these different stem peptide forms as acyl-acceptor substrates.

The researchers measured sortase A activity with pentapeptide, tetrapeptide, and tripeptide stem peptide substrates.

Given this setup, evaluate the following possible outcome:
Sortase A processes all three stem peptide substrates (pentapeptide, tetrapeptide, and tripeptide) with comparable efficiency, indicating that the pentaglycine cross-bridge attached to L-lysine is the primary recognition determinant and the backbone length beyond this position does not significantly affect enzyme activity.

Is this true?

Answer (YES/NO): YES